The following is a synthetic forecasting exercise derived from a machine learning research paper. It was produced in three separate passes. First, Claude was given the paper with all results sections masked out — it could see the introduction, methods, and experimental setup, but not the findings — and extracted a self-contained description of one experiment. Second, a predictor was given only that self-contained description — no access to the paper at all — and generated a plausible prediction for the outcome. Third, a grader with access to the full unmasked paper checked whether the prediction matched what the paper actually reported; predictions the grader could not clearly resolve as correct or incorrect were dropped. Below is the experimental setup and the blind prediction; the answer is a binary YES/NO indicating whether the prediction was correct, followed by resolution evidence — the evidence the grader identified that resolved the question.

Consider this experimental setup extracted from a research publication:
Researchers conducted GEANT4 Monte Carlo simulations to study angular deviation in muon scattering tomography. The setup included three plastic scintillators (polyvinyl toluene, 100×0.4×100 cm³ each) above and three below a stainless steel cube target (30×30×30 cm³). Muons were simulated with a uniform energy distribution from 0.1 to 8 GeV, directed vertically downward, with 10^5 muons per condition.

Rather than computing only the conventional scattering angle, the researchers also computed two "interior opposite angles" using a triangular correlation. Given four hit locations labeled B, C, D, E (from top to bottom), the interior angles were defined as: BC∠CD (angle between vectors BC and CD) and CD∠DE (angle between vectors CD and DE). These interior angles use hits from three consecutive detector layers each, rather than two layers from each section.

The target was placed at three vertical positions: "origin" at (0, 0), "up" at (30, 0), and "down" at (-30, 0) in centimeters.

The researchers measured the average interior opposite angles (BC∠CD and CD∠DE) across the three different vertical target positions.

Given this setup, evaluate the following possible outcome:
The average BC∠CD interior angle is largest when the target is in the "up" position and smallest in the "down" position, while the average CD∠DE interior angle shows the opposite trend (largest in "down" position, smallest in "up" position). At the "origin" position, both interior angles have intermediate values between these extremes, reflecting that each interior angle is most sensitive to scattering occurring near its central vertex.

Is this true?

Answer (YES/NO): YES